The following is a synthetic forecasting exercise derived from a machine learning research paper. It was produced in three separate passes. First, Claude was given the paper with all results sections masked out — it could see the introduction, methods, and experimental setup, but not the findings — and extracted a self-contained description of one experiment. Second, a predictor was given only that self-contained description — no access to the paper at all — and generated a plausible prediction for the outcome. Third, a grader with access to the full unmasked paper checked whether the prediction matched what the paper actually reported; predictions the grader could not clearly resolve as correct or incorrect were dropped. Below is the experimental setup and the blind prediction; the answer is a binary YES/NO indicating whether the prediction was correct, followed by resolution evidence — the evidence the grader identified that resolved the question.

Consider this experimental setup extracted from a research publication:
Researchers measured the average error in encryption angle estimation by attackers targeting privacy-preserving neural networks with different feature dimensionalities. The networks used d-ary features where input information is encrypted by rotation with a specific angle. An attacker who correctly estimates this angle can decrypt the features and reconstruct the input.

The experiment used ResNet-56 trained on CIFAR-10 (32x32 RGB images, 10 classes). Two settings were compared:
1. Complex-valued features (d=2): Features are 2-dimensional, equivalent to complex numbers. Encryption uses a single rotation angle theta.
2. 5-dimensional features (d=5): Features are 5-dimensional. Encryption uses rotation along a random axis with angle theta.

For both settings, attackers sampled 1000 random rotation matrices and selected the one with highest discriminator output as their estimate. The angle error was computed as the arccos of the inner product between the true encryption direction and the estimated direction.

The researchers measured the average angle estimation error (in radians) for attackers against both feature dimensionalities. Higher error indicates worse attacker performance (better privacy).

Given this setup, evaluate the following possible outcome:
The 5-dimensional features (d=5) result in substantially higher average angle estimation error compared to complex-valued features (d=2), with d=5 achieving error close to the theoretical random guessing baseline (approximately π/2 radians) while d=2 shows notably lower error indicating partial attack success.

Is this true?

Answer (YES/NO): YES